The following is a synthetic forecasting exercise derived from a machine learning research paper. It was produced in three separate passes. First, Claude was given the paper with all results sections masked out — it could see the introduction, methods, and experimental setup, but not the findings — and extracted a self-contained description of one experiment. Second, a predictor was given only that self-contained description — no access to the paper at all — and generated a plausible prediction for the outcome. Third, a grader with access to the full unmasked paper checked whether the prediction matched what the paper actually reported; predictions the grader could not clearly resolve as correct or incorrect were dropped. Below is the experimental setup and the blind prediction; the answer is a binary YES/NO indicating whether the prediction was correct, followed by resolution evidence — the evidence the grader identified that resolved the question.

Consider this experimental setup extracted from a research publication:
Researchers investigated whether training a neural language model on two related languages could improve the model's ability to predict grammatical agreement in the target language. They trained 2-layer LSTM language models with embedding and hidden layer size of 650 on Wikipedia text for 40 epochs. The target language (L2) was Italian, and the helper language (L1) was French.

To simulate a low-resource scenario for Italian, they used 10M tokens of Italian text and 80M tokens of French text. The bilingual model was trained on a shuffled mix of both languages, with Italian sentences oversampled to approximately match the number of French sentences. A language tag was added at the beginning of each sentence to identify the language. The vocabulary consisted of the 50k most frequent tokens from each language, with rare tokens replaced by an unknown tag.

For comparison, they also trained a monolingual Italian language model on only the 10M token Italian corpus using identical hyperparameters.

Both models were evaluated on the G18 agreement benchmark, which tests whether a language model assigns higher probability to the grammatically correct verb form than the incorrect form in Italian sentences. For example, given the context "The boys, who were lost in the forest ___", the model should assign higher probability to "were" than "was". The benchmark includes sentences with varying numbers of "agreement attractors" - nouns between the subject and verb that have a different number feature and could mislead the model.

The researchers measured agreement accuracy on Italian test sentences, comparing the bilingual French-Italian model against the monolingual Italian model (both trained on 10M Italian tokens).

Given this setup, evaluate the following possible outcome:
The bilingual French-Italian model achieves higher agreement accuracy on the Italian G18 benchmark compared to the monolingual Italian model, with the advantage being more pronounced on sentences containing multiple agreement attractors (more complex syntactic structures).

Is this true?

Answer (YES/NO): NO